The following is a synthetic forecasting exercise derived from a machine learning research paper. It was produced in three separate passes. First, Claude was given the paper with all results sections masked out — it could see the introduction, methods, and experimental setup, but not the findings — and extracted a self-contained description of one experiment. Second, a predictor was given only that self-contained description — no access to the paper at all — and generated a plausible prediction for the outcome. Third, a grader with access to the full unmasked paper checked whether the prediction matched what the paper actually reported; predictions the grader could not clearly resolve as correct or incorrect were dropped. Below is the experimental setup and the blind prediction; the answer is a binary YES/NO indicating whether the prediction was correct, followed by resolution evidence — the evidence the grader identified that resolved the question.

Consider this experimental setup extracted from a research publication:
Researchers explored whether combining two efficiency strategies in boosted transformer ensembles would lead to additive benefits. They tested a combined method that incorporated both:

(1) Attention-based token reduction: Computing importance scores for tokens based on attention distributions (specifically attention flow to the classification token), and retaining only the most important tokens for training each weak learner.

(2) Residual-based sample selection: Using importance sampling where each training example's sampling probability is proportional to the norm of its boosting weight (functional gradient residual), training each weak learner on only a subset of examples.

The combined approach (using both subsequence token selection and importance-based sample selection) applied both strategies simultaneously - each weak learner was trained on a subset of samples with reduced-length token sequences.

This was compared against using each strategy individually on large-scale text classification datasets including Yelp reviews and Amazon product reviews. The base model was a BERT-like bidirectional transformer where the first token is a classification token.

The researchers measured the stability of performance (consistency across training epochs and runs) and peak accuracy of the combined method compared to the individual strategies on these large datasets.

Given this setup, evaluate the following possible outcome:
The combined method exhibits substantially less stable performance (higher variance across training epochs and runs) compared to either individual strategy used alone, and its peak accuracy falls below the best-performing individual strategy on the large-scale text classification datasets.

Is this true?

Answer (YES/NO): NO